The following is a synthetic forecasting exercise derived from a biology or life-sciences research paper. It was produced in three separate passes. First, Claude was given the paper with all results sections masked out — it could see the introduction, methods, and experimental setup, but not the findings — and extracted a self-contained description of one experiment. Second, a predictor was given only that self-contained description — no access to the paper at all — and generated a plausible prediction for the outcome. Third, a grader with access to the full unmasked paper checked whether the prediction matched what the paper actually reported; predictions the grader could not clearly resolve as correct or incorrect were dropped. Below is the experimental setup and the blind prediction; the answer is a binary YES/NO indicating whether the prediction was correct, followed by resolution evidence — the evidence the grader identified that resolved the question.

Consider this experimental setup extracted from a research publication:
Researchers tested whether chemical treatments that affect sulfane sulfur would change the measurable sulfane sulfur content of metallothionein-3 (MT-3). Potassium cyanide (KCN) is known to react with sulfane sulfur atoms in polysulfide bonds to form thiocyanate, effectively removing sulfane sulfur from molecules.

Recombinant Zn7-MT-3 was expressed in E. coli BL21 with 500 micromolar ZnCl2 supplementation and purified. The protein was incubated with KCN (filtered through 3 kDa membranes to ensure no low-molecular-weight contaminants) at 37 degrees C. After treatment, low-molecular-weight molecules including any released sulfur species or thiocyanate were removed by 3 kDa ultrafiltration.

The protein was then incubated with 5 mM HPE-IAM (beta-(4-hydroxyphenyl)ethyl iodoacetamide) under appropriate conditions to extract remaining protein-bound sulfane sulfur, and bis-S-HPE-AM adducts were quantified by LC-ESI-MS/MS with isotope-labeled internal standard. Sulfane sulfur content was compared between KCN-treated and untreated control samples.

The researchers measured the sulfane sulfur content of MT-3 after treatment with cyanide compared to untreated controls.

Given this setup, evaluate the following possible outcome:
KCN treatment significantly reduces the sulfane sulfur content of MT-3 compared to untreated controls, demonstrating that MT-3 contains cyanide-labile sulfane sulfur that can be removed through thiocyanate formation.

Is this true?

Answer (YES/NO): YES